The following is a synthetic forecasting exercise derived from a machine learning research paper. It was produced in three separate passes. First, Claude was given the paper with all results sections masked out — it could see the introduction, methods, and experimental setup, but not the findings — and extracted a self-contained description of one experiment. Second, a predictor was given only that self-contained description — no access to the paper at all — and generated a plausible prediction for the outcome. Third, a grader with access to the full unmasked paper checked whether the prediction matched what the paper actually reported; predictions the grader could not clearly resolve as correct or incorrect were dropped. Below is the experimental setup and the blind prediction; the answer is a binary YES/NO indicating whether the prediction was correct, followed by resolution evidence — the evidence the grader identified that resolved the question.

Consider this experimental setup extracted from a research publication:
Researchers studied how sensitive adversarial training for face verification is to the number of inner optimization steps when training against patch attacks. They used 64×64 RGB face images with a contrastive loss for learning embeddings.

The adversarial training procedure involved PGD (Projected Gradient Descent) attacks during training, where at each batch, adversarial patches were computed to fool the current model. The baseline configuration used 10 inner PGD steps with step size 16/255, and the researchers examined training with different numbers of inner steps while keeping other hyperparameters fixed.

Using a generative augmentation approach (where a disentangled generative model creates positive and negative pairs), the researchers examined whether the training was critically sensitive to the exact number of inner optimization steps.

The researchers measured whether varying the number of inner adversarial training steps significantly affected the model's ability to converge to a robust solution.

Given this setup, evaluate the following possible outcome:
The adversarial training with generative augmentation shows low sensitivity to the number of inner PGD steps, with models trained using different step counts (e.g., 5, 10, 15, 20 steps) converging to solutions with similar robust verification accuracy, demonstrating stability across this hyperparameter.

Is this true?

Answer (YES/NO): YES